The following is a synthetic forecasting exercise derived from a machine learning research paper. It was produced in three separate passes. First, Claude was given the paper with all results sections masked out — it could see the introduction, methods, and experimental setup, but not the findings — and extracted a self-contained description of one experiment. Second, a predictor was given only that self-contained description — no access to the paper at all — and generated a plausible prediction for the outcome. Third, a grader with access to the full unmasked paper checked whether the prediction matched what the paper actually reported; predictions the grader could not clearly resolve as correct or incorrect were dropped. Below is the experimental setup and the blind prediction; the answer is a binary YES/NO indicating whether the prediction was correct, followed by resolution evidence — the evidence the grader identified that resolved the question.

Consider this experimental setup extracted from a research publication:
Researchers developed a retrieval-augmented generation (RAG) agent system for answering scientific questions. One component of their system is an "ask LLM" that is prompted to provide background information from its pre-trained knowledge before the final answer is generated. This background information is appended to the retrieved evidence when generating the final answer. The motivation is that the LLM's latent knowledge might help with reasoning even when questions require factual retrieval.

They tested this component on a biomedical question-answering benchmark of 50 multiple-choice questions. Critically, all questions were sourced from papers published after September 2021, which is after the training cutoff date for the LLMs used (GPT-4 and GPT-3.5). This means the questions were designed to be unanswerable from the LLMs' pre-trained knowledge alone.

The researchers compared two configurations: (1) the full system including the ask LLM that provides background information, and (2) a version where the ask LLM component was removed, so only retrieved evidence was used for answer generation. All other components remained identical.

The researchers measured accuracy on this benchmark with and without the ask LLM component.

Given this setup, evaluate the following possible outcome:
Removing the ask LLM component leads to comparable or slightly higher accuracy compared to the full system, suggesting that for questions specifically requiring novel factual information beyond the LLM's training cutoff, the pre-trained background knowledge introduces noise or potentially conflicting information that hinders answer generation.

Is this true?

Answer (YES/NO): NO